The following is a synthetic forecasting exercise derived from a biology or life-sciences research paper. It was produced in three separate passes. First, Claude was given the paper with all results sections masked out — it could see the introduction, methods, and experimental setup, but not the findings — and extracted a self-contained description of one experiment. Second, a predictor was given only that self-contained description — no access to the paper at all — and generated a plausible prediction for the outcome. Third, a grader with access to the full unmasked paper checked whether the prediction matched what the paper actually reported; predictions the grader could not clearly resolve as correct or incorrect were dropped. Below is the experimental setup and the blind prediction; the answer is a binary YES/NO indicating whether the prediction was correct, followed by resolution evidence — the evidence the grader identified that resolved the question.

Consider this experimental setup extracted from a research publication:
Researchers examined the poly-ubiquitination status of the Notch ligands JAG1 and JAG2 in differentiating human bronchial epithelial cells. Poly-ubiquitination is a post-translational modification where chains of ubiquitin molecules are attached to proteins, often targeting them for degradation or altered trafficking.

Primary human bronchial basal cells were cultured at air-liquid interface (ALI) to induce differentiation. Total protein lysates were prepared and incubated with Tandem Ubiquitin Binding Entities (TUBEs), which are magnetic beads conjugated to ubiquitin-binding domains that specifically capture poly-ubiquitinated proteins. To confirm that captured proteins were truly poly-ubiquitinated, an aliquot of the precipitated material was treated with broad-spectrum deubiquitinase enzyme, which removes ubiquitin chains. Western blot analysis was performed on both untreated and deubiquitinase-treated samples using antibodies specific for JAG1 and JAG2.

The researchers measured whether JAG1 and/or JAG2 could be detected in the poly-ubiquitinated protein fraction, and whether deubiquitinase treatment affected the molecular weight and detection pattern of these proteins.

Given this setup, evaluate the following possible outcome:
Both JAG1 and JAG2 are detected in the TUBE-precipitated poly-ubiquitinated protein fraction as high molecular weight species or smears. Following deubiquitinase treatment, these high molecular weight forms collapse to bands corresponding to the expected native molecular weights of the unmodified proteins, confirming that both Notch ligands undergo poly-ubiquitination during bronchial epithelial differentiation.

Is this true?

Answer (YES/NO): NO